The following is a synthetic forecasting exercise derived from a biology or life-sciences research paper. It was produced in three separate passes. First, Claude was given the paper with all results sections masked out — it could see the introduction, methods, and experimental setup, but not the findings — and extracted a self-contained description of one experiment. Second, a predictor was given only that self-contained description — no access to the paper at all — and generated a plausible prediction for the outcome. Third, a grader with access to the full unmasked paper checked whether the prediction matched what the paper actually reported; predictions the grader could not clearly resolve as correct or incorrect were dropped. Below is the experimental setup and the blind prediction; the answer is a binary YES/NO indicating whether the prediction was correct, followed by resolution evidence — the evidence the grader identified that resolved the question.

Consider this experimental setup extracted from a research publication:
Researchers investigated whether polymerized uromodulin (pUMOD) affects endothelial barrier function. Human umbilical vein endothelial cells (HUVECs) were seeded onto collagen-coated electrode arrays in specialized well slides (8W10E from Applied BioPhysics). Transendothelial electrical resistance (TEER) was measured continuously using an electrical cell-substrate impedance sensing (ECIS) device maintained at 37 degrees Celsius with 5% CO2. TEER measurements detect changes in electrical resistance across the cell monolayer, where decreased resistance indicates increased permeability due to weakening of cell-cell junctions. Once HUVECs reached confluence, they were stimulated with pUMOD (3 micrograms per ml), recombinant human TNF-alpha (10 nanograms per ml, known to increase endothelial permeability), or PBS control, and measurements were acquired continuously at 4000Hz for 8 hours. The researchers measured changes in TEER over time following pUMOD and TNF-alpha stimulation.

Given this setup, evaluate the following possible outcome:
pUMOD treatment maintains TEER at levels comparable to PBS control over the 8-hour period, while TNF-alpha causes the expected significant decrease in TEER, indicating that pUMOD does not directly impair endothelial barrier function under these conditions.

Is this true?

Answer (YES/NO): NO